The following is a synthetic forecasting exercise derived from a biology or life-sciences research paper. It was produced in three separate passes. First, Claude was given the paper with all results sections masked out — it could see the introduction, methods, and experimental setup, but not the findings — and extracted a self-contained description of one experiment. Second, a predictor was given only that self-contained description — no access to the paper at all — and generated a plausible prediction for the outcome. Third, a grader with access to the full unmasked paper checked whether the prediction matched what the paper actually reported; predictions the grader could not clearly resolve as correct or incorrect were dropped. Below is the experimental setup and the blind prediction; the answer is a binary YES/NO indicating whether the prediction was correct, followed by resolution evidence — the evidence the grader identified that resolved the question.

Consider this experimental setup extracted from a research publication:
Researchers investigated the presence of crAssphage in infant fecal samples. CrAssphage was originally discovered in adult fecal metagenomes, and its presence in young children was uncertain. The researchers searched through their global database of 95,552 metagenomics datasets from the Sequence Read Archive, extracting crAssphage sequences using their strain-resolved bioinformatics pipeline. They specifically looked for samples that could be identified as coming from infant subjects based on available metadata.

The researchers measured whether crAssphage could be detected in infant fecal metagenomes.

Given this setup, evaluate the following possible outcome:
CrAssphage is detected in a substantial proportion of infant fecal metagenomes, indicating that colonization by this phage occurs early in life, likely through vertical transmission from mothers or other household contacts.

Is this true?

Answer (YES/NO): NO